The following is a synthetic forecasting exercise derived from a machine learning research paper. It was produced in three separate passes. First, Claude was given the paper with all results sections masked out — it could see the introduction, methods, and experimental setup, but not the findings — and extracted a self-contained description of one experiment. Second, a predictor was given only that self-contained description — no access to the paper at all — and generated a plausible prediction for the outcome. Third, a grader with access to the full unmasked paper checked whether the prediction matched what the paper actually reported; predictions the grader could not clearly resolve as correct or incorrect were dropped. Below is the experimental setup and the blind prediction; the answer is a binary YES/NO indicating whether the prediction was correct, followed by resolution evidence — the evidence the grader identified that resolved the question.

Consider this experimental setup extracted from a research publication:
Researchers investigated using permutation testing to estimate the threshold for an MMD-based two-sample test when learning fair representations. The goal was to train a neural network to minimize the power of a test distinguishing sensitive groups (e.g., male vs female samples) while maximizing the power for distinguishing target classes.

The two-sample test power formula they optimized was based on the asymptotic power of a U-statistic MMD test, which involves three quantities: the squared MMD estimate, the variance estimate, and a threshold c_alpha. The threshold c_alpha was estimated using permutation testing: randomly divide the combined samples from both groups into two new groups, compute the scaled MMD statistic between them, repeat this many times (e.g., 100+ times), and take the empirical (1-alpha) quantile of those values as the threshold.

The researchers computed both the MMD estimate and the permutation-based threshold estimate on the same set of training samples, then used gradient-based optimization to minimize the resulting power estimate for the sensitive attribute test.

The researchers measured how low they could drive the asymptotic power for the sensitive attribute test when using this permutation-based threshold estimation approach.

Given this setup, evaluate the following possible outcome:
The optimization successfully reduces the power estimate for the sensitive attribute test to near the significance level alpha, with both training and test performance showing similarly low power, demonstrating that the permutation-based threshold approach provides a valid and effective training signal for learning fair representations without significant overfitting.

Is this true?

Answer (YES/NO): NO